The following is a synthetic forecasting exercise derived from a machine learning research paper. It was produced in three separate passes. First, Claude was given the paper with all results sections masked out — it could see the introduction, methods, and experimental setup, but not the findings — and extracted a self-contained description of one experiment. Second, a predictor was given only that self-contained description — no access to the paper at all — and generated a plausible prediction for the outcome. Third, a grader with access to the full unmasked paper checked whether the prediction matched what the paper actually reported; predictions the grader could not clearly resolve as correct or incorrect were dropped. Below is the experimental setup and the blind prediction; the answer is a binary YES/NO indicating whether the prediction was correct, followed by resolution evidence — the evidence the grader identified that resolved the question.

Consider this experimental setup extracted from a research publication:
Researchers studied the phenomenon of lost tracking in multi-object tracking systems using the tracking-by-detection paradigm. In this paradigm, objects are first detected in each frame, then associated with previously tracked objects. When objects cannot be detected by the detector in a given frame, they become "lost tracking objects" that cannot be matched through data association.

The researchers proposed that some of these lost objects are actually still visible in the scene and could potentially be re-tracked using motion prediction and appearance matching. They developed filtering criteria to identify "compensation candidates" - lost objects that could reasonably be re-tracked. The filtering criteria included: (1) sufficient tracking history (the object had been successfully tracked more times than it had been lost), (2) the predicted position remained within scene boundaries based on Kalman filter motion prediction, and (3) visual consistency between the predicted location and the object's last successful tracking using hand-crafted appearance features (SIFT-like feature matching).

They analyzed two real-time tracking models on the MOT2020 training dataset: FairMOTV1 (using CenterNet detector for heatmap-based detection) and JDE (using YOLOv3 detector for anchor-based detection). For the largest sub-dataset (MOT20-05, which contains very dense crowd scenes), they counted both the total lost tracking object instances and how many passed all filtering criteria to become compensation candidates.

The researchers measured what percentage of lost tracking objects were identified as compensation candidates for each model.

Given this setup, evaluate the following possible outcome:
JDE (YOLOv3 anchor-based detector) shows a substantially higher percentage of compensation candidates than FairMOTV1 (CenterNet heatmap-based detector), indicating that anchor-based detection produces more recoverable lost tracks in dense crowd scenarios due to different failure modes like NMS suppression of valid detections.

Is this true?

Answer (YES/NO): NO